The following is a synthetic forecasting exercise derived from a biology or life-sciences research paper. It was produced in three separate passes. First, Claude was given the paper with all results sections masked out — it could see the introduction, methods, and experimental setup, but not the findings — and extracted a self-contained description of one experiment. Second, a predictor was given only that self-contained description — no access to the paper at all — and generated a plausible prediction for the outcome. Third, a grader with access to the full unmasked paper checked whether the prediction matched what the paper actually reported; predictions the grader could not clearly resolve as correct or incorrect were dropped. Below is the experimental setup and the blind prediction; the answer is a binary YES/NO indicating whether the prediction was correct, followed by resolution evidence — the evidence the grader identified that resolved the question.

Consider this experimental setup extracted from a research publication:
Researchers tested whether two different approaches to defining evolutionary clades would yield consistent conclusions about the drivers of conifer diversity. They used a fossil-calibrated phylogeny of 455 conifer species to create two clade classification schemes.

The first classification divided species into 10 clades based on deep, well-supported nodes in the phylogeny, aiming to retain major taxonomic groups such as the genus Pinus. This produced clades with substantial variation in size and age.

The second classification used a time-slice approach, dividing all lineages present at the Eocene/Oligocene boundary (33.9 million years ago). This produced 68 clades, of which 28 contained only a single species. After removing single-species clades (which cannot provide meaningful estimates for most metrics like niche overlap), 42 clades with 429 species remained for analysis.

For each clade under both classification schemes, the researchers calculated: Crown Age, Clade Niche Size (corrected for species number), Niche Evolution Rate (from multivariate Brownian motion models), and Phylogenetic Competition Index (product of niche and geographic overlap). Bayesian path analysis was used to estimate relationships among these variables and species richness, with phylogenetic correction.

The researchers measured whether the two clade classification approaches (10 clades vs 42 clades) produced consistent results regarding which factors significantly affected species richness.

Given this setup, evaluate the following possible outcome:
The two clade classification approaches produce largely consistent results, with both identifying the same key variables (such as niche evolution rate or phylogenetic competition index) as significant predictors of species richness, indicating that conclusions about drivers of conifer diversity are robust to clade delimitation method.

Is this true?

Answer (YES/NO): YES